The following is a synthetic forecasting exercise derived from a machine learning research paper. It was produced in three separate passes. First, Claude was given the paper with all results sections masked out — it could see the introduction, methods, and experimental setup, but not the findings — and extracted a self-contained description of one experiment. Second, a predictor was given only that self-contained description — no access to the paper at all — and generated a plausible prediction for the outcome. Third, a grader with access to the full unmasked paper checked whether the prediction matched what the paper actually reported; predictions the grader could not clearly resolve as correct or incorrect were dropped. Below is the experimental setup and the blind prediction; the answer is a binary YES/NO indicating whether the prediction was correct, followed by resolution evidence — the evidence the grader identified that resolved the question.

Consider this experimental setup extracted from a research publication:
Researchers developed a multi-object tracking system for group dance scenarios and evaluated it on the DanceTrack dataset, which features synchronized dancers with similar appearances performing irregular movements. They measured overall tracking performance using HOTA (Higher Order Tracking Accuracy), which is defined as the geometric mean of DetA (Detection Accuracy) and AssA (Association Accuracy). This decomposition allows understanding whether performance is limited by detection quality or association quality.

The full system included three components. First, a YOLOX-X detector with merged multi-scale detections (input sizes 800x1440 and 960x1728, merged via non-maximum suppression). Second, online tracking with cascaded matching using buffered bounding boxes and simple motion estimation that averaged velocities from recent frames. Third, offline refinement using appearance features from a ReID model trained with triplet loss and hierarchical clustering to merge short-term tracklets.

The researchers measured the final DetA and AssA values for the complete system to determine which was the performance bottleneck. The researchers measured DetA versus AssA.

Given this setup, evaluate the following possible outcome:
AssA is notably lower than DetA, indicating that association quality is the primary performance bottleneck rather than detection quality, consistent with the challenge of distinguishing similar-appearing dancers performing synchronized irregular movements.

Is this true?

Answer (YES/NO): YES